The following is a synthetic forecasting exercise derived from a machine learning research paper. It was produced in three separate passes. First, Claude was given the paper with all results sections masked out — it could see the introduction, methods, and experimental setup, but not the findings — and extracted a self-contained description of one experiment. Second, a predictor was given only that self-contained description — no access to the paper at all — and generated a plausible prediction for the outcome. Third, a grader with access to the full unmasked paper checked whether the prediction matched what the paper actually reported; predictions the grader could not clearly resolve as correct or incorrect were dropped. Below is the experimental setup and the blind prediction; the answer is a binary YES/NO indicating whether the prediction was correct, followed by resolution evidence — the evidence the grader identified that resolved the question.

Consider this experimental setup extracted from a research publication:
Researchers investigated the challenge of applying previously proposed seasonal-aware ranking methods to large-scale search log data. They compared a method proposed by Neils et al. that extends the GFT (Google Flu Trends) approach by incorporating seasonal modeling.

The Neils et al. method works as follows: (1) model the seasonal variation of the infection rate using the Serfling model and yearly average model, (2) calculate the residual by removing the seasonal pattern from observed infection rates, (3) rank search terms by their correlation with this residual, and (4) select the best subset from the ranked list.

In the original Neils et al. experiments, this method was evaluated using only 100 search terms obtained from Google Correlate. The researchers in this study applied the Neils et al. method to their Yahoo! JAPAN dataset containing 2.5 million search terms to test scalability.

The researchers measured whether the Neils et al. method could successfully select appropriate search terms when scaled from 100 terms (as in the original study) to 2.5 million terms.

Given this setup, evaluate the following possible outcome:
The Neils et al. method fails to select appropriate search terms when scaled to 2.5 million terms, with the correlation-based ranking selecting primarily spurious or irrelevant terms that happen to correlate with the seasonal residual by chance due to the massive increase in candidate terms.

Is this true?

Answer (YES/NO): YES